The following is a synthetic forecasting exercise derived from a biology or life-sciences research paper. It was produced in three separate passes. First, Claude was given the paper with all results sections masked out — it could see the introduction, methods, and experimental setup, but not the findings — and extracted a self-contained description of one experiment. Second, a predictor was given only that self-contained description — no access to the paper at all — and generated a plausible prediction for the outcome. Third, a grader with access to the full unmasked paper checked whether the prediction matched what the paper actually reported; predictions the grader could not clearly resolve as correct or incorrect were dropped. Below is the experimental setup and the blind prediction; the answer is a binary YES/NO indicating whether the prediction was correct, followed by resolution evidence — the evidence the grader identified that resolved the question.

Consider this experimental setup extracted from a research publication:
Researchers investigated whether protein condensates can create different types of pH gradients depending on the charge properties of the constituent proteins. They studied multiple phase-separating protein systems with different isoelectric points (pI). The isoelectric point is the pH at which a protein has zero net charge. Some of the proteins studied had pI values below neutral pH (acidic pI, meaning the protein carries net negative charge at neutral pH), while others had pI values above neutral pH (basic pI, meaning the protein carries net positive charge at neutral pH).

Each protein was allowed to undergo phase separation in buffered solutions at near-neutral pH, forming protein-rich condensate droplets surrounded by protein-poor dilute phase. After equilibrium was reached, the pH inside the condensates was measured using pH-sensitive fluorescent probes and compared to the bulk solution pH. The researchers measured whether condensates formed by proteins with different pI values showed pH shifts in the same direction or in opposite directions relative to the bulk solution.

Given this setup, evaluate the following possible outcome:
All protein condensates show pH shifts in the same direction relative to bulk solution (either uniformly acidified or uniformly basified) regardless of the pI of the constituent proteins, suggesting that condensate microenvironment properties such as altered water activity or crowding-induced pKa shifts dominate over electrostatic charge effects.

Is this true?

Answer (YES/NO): NO